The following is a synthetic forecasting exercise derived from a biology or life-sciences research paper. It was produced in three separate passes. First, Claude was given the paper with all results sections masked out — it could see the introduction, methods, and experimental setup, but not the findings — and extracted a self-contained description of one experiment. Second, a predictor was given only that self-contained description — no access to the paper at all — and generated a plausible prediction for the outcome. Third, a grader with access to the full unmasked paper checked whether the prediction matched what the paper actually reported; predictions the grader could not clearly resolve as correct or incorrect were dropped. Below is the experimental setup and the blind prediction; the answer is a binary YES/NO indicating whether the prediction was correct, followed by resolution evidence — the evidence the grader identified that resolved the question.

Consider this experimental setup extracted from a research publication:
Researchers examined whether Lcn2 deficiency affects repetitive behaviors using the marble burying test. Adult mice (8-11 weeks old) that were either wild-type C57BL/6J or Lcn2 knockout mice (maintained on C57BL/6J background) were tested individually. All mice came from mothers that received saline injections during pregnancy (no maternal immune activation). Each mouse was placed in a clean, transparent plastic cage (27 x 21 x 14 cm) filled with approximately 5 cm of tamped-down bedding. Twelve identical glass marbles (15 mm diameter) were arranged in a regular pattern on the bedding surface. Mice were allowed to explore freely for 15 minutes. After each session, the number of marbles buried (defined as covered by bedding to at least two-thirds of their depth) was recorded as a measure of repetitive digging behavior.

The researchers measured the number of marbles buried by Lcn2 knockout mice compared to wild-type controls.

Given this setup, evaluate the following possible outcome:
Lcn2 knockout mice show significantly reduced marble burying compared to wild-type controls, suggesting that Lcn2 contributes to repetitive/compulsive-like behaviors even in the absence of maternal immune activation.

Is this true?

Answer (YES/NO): NO